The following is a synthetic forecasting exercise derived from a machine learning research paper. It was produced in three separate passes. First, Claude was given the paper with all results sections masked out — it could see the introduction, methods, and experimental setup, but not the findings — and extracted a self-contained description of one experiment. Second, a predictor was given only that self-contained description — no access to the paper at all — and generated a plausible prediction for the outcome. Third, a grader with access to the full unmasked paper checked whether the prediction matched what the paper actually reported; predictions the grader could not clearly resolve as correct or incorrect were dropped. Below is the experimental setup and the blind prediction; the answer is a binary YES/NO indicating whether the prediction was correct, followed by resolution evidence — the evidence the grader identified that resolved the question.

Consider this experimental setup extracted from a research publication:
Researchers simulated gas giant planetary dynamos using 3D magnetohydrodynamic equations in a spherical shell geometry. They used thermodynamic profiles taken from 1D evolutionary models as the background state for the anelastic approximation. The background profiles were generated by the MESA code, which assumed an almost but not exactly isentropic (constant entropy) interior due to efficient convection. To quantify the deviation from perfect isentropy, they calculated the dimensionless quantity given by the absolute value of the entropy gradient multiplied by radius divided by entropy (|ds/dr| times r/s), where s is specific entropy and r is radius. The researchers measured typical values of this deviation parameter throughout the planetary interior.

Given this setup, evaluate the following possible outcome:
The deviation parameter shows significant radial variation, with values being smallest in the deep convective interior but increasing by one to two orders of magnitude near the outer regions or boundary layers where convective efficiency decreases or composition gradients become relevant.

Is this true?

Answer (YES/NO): NO